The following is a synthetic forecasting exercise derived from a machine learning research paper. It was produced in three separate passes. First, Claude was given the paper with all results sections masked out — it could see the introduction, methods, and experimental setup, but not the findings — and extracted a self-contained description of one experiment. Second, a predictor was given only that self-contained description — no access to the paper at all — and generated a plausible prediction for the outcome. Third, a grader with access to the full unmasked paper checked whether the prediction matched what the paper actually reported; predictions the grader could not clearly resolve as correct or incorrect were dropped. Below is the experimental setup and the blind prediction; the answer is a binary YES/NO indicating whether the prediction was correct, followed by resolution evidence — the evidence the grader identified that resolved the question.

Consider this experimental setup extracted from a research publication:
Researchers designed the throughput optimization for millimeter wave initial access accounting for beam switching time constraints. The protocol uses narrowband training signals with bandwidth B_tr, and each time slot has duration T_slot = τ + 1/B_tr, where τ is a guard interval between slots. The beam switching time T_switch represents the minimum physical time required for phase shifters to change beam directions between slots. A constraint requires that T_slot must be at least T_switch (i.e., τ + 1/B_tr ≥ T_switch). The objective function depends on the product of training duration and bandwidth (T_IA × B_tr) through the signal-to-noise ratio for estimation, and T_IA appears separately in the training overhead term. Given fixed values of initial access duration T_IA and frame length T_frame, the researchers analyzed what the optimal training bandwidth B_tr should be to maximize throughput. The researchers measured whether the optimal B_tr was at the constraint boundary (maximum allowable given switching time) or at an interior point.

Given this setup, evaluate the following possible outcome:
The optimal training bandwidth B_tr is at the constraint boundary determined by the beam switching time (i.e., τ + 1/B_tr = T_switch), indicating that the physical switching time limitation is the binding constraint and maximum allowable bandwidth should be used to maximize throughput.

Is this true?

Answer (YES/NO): YES